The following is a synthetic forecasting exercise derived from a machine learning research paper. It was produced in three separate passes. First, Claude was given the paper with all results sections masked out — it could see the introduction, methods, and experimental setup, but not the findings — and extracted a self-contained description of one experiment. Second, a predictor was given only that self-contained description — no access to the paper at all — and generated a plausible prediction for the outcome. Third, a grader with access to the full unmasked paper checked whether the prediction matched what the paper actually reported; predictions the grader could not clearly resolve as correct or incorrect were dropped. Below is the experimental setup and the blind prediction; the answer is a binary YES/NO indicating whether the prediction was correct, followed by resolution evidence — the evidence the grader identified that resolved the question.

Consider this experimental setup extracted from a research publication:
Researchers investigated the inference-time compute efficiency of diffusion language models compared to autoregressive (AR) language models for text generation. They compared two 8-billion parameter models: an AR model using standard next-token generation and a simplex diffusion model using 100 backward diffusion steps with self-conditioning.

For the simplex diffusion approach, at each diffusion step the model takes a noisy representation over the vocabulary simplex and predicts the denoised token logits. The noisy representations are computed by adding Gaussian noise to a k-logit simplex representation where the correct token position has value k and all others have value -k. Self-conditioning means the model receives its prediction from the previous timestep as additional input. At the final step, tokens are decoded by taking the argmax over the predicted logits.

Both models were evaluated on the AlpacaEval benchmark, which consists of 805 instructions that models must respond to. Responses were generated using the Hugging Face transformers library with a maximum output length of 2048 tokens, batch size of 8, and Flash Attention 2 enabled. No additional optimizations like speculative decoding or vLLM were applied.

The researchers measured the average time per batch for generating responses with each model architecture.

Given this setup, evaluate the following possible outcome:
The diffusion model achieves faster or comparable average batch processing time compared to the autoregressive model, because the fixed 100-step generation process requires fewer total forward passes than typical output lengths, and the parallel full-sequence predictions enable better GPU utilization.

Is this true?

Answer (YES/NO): YES